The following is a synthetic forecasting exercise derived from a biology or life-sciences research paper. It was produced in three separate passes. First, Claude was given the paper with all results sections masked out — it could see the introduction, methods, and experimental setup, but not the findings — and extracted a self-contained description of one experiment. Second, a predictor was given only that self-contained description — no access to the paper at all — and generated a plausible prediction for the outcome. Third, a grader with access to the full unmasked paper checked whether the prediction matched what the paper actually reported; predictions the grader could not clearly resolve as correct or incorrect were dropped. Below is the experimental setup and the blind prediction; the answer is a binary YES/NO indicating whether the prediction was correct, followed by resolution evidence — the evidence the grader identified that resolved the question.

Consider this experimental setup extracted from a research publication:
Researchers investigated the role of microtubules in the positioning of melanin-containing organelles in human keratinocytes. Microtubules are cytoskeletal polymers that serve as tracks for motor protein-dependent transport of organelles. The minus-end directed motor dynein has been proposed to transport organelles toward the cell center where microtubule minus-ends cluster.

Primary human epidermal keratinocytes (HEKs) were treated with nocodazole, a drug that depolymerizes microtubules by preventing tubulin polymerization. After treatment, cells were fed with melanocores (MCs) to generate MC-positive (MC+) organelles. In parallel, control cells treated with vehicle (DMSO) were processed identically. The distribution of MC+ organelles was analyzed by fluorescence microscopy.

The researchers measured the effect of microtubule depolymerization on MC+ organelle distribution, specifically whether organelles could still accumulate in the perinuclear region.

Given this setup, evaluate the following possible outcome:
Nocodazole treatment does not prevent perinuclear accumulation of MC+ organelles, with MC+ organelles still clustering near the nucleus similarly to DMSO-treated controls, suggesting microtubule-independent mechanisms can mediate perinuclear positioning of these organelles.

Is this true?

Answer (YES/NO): YES